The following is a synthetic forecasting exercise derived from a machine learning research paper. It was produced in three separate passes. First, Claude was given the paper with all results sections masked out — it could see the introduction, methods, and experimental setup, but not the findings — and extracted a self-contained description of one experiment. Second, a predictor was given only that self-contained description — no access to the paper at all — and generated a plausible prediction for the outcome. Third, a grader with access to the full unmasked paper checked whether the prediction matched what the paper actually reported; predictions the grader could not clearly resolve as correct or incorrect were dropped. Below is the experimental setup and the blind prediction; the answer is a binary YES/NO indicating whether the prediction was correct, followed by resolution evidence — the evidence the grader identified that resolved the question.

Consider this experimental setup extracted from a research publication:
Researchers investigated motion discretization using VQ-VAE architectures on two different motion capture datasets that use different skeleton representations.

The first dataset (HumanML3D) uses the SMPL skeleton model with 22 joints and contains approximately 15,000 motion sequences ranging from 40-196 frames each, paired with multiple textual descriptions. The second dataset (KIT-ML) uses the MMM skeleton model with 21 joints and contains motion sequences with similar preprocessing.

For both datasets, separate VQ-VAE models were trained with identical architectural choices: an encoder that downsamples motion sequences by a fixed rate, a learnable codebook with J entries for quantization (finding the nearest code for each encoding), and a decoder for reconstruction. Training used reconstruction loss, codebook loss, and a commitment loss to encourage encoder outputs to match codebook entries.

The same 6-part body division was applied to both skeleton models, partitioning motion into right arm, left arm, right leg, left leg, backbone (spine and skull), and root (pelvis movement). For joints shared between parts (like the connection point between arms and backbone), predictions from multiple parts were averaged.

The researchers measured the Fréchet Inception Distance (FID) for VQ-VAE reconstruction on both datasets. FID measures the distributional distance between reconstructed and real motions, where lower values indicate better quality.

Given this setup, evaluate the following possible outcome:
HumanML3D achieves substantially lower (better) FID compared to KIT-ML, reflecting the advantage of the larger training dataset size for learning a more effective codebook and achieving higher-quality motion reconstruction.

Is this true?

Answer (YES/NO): YES